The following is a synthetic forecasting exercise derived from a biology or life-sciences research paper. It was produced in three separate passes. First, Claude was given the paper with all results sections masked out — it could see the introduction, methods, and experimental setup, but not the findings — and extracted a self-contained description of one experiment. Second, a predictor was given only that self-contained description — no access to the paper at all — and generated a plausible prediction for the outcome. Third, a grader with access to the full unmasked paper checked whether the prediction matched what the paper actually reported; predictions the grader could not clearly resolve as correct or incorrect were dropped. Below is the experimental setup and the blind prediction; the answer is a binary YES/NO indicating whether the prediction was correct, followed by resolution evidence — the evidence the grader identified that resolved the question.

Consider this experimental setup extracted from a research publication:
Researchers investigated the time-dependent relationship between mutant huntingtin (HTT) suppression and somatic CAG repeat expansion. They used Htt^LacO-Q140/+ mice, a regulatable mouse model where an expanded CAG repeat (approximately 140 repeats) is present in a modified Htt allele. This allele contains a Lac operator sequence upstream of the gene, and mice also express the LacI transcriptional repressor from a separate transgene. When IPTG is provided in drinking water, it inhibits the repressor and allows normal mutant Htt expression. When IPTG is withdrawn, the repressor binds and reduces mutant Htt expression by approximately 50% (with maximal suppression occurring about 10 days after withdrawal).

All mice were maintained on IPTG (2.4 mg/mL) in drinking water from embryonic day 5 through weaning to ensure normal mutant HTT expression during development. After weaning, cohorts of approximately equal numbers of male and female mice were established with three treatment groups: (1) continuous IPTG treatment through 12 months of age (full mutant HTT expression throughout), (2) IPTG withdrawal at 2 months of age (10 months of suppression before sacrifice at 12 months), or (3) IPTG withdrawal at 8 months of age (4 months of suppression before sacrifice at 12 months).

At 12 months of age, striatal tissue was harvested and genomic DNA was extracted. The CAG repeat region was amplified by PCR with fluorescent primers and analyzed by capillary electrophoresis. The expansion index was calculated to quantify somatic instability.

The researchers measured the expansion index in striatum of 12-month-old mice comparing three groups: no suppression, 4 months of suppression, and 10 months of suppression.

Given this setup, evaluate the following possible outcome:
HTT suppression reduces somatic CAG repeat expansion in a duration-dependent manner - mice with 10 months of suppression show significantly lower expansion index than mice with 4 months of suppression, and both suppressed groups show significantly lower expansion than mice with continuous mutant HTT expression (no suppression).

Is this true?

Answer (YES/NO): YES